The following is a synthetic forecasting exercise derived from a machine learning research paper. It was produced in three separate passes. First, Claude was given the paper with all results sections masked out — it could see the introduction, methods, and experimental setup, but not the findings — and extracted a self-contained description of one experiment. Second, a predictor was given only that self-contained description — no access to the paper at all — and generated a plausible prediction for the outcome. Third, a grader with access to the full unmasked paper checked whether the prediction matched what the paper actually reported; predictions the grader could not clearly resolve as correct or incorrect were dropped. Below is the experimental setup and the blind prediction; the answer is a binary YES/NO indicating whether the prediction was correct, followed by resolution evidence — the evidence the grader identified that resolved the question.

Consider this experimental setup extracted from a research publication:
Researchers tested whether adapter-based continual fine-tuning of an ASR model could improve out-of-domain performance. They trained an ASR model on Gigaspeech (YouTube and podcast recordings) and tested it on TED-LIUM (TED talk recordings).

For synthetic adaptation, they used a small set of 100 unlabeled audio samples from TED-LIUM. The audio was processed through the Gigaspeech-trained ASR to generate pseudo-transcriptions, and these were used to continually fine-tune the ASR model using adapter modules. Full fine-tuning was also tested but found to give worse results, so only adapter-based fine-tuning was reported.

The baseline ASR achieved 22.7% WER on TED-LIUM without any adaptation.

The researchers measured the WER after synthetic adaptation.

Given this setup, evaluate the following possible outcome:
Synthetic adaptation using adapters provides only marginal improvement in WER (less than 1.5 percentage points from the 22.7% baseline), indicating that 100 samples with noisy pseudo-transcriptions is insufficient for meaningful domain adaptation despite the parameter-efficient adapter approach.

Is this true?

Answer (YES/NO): NO